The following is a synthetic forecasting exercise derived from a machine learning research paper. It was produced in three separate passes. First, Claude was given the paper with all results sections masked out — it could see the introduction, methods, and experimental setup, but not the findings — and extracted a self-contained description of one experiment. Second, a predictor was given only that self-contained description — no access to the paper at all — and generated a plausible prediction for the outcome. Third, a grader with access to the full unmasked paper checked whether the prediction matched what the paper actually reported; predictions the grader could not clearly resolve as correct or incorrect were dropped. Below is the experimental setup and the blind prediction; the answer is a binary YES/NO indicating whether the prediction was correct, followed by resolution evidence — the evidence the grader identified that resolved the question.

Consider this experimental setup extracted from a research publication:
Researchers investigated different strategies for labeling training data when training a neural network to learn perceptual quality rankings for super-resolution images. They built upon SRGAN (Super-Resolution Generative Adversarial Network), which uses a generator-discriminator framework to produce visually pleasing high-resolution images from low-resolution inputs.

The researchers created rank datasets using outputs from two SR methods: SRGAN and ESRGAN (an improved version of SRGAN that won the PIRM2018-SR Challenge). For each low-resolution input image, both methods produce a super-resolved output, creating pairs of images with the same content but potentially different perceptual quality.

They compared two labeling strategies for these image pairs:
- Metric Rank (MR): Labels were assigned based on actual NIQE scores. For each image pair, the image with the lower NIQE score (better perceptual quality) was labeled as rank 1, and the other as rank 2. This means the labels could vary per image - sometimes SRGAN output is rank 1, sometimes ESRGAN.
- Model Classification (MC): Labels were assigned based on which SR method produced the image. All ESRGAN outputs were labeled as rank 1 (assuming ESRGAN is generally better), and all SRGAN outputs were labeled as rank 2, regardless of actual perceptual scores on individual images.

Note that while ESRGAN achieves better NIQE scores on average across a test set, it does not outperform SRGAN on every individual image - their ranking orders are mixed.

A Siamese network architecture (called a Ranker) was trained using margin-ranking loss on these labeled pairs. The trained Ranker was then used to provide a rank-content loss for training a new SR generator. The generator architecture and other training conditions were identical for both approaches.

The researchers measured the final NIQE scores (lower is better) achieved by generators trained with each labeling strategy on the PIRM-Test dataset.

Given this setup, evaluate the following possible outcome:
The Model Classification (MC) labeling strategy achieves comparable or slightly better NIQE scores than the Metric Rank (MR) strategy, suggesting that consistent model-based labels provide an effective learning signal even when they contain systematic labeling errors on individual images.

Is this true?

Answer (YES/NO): NO